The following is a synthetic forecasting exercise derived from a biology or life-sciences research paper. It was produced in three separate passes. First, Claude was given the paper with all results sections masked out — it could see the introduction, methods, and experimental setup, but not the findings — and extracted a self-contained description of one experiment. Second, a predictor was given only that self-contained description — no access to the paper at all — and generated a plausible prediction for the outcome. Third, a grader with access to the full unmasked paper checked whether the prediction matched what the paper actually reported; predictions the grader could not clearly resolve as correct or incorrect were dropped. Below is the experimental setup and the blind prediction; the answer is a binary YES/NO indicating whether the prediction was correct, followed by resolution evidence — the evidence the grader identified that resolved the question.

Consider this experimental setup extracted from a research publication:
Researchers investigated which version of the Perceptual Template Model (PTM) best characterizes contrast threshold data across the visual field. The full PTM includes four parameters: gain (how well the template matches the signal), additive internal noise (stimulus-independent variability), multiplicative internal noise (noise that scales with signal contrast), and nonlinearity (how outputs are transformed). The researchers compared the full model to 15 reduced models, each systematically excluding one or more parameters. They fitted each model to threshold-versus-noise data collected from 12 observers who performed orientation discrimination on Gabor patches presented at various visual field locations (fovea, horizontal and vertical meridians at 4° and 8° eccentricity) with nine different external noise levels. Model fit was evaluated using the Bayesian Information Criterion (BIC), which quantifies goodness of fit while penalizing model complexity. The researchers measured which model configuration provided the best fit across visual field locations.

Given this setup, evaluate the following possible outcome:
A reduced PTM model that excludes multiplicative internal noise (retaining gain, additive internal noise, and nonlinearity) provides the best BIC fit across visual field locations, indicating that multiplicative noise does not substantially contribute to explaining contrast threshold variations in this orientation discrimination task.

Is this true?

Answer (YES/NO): YES